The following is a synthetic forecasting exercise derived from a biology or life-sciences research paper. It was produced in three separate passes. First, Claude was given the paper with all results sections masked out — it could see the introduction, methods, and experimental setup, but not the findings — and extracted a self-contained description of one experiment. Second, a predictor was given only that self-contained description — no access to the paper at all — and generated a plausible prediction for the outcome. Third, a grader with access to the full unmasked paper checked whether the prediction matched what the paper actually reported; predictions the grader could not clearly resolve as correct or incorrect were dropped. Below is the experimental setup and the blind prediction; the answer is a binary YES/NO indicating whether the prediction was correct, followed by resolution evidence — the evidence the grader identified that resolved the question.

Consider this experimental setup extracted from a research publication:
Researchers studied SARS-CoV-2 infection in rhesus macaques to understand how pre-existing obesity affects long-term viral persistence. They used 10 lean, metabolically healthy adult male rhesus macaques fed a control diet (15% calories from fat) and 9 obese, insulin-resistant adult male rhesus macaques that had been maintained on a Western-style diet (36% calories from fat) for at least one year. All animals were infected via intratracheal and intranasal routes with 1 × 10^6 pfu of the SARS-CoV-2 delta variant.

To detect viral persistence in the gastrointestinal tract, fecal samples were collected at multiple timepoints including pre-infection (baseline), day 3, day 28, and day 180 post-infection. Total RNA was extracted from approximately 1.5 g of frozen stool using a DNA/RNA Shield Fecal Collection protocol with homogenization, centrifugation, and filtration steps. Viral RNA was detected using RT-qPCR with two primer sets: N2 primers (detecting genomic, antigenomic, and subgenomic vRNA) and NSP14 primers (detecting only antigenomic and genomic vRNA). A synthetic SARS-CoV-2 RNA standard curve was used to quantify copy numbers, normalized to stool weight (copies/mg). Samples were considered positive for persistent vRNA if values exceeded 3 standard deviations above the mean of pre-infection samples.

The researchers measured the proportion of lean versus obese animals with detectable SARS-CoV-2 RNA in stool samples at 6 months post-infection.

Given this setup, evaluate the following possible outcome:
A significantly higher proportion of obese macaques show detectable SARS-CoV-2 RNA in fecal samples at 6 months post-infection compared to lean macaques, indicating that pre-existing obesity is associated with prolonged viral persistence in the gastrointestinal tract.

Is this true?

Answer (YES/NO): NO